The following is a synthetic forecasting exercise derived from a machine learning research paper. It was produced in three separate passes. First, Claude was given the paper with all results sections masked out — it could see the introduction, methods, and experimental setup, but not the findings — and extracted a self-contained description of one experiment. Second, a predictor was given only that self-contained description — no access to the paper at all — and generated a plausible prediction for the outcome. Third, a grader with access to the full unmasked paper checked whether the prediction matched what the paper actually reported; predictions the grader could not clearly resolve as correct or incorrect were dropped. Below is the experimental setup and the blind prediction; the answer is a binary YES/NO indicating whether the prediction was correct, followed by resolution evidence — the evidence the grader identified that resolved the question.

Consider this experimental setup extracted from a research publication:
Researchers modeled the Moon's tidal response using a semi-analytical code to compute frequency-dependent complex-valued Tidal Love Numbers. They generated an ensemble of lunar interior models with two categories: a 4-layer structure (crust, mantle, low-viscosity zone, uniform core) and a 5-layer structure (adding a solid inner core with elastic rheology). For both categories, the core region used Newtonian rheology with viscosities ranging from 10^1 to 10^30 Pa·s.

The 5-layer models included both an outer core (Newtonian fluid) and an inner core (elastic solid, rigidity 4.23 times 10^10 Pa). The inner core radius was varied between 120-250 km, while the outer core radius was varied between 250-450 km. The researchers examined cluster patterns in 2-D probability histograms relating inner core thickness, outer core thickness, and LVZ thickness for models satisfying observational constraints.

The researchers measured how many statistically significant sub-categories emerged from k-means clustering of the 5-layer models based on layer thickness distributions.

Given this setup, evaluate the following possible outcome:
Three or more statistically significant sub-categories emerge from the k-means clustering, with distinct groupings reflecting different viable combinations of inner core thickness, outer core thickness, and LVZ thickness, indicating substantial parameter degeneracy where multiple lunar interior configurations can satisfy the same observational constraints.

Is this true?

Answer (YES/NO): NO